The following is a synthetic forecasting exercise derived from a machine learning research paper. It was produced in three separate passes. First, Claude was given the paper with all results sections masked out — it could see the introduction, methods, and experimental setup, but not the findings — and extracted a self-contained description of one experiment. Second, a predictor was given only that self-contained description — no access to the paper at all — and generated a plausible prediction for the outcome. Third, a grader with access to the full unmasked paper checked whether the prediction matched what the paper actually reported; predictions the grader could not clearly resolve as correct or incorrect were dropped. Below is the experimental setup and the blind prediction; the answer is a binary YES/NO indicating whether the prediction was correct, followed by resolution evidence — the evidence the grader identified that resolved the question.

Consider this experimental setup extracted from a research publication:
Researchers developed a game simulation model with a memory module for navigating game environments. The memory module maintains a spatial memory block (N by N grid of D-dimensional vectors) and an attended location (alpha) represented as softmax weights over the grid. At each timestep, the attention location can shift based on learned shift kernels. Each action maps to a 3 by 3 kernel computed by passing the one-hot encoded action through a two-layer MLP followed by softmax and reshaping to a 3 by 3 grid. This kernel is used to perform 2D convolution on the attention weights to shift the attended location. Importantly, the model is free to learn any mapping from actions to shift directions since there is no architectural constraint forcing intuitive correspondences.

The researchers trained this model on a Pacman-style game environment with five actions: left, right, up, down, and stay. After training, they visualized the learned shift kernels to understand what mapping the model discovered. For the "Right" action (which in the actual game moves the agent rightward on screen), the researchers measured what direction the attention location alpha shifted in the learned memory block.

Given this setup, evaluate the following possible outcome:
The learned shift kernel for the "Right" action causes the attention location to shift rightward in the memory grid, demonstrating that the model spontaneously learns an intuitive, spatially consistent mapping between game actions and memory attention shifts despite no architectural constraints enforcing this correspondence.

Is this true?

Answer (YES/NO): NO